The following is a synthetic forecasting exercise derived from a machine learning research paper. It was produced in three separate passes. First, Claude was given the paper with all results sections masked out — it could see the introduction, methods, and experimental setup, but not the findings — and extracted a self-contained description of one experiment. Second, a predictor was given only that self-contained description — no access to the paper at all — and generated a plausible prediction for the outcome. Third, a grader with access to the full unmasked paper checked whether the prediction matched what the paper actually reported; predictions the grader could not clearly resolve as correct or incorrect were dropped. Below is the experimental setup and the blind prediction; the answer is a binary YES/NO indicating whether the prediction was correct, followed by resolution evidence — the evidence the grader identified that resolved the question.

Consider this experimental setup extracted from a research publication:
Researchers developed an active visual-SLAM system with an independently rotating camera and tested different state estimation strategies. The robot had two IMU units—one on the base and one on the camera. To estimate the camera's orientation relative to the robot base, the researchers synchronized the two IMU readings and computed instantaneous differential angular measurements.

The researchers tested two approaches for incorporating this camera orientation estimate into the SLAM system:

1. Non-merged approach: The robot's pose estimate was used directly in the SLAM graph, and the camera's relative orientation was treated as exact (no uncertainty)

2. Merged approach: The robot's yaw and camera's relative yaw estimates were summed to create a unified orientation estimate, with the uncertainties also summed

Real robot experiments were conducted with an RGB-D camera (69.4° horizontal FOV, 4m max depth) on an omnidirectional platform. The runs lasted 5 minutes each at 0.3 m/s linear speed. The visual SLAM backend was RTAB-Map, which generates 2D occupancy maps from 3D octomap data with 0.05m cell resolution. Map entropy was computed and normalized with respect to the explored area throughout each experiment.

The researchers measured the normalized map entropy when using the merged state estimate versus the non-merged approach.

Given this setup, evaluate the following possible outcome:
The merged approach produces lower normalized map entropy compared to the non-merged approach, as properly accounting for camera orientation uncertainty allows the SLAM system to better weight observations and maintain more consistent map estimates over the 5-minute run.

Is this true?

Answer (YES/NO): NO